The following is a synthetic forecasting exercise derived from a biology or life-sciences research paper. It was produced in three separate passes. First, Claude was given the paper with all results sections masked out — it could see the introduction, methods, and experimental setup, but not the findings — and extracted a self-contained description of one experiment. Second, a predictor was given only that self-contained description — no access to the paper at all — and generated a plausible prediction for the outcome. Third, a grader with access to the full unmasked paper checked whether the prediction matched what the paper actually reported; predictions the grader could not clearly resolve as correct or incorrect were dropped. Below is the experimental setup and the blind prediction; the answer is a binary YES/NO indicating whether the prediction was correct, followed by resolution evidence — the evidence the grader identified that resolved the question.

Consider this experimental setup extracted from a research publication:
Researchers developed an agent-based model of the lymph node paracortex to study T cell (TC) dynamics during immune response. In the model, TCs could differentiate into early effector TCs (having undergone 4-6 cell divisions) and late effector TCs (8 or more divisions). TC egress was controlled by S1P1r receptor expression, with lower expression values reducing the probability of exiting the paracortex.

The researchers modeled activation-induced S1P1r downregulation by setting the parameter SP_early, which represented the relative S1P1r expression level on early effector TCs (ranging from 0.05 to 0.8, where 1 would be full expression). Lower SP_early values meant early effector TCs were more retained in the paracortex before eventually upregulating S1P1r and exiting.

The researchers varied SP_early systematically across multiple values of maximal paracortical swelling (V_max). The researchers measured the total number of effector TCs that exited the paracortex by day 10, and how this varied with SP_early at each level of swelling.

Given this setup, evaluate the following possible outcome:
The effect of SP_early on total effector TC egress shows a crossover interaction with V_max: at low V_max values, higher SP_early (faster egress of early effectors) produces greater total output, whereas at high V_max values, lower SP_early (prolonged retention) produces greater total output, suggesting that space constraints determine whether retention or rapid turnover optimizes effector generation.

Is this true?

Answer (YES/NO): NO